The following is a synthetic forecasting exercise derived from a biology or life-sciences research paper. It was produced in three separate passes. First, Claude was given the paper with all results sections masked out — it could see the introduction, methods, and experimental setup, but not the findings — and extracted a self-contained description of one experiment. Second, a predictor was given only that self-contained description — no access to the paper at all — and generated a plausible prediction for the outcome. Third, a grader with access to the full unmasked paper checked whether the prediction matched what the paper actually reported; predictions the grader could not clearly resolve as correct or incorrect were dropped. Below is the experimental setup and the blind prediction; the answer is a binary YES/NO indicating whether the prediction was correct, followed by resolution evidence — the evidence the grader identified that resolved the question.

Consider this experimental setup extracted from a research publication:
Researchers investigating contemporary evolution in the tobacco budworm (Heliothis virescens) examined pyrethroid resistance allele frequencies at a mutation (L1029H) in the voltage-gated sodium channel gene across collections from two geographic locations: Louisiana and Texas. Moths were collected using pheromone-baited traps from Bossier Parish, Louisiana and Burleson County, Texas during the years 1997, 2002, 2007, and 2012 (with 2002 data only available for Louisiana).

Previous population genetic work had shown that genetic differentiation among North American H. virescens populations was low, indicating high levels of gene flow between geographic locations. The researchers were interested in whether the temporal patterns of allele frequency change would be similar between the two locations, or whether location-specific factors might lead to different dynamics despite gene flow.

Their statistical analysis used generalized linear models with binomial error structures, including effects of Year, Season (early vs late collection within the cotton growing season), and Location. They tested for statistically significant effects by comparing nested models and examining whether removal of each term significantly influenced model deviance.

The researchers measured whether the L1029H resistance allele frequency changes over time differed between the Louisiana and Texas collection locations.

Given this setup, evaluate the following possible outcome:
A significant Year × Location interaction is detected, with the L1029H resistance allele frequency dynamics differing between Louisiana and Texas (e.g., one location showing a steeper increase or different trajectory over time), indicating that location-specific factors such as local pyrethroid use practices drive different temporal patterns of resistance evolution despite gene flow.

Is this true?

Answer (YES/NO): NO